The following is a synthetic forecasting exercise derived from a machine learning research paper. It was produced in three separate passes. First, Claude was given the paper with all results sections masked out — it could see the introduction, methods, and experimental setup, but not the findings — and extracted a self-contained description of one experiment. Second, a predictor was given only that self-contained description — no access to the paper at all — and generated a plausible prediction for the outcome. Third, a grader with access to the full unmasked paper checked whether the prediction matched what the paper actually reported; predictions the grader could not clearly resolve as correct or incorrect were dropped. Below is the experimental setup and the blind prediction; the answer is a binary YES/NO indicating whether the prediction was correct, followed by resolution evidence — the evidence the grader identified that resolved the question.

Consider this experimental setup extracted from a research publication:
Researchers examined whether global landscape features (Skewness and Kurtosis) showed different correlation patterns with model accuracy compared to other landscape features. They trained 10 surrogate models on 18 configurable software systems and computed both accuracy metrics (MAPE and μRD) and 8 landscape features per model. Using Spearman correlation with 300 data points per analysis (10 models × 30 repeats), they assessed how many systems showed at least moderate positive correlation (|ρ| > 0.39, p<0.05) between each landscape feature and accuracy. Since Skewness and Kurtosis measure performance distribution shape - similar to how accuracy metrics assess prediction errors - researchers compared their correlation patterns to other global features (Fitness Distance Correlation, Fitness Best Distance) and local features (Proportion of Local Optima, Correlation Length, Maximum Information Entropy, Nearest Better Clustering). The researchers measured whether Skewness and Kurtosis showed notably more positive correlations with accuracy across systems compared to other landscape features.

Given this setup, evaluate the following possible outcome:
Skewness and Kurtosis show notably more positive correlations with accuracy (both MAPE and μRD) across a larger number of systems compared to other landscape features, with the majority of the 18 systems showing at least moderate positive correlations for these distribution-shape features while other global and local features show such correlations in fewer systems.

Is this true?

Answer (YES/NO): YES